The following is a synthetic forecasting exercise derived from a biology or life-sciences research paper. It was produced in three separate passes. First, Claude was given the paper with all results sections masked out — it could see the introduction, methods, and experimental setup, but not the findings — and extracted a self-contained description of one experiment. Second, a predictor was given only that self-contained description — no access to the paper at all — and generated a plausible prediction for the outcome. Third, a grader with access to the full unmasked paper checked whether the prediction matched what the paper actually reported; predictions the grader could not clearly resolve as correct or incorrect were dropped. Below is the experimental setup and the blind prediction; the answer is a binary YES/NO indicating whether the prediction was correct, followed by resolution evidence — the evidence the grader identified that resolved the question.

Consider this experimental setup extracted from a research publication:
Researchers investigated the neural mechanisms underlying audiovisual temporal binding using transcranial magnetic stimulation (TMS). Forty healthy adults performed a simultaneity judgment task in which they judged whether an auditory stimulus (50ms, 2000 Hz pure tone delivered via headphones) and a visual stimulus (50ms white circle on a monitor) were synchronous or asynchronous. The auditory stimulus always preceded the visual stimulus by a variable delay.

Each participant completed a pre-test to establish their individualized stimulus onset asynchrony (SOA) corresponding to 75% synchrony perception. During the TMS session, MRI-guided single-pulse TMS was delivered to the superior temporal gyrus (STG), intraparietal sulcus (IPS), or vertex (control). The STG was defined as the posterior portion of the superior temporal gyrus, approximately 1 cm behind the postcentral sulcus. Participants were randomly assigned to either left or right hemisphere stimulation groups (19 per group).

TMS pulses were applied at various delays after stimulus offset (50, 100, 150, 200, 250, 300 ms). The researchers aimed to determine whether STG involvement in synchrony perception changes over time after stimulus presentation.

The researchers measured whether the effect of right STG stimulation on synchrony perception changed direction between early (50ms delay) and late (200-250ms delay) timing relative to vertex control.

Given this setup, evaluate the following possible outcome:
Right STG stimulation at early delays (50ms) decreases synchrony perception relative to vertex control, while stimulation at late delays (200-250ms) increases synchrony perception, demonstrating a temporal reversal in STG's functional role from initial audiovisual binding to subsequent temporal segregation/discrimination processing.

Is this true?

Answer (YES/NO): NO